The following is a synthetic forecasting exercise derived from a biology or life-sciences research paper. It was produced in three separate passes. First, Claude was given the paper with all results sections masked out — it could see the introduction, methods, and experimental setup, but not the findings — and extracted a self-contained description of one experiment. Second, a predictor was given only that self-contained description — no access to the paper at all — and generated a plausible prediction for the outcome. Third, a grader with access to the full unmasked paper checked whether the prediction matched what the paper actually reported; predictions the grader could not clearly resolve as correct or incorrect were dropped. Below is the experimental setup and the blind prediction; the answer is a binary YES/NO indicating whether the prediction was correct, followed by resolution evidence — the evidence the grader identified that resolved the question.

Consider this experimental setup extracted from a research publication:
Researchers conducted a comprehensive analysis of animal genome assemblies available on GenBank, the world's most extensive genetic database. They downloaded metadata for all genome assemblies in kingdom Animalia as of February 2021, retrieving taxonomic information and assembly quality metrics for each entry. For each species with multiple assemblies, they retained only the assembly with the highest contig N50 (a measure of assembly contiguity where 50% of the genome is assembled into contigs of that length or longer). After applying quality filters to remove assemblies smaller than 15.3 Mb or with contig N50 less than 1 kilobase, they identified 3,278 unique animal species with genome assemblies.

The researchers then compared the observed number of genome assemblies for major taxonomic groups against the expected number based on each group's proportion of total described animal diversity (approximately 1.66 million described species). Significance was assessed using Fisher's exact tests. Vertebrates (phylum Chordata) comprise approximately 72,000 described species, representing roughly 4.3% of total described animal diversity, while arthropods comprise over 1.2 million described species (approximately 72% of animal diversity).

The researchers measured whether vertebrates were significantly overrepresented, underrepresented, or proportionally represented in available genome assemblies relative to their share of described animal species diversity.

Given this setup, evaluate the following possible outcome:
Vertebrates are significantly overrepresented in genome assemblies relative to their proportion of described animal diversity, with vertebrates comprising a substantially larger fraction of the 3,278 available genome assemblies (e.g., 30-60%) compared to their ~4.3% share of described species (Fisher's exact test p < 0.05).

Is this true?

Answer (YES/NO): YES